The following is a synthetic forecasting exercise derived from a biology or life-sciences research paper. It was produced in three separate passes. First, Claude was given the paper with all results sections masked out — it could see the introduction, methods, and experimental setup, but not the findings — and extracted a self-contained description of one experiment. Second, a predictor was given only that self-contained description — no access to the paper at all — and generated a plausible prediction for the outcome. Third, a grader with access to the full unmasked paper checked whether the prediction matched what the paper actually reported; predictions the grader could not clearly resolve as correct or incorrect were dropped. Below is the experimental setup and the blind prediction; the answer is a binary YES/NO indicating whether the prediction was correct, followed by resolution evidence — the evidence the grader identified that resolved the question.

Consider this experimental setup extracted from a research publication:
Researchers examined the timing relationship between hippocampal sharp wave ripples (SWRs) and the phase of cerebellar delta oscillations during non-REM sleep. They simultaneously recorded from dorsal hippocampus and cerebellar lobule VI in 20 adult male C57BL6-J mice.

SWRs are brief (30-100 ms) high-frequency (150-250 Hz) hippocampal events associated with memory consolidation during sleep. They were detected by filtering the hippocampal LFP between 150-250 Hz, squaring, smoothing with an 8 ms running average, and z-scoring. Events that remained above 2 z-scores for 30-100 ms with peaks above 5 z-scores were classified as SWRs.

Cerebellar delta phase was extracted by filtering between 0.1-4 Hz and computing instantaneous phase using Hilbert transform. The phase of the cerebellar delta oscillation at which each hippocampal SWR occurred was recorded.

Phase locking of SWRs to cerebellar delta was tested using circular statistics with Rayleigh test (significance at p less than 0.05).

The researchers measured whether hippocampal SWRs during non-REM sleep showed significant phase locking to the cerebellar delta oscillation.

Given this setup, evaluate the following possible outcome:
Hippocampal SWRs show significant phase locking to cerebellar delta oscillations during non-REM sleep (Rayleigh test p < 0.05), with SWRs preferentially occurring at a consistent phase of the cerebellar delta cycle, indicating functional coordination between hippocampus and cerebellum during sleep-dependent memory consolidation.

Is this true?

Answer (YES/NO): YES